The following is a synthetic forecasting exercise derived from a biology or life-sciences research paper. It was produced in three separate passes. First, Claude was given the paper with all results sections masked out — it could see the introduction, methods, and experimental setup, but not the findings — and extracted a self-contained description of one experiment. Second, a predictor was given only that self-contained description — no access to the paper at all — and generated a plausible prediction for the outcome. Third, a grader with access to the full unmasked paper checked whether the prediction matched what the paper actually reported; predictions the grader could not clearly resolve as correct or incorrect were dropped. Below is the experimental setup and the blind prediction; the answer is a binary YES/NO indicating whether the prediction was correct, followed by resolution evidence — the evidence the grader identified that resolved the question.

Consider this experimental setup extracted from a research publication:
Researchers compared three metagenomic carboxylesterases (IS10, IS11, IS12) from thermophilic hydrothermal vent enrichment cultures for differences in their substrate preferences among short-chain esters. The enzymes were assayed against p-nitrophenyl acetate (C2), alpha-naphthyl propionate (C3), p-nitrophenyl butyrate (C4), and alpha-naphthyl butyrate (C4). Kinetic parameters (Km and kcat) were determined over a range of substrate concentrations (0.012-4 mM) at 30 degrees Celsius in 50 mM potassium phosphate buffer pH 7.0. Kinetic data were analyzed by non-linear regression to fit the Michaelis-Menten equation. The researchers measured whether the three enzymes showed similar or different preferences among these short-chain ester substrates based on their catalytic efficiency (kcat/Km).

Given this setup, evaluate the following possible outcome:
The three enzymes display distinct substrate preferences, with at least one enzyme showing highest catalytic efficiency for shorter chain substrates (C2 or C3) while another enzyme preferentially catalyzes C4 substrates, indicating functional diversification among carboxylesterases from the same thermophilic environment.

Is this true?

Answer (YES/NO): YES